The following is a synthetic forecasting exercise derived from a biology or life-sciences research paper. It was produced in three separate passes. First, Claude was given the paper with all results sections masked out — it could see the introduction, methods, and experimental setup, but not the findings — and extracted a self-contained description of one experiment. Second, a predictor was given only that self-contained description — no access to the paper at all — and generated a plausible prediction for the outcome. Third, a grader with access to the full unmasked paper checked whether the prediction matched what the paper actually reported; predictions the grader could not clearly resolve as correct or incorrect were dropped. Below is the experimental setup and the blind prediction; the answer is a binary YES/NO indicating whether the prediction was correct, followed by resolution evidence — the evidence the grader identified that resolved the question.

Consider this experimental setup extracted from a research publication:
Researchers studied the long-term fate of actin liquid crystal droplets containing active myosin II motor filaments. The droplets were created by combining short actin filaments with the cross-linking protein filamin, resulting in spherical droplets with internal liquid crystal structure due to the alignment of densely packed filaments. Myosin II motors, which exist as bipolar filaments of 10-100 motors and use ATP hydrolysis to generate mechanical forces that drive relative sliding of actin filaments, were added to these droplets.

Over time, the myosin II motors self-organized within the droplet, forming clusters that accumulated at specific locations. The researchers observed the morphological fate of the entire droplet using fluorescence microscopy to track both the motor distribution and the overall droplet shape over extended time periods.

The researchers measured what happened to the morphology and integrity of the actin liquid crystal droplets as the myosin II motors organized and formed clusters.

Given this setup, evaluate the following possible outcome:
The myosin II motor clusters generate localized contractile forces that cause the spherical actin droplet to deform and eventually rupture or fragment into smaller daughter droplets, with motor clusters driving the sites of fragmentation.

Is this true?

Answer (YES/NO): NO